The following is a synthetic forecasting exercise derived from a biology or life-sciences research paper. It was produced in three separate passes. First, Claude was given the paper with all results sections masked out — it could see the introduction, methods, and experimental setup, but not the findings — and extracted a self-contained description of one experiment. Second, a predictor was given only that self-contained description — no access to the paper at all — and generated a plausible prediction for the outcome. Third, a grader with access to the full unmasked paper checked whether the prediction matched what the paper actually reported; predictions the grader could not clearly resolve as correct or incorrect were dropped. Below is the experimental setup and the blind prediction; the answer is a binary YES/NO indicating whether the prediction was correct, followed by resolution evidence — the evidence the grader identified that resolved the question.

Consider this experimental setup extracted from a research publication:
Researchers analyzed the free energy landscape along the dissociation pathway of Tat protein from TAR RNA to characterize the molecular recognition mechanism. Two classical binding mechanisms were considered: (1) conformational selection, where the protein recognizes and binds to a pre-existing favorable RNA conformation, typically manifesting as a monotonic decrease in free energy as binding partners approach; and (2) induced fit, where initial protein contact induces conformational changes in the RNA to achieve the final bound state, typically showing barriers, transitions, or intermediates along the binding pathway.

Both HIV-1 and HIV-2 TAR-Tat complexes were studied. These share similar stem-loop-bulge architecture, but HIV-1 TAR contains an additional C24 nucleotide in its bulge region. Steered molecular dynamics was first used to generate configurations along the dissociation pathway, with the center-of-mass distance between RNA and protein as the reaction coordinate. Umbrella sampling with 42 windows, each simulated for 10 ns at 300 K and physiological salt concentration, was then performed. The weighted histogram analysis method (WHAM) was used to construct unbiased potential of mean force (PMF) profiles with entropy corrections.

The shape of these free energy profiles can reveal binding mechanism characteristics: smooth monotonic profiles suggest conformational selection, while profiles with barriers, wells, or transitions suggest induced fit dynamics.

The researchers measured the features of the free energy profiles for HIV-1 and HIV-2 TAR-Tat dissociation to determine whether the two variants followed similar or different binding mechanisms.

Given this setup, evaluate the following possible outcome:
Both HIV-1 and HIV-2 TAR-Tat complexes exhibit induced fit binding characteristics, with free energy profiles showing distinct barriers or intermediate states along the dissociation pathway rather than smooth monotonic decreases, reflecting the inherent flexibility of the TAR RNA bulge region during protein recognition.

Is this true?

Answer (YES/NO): NO